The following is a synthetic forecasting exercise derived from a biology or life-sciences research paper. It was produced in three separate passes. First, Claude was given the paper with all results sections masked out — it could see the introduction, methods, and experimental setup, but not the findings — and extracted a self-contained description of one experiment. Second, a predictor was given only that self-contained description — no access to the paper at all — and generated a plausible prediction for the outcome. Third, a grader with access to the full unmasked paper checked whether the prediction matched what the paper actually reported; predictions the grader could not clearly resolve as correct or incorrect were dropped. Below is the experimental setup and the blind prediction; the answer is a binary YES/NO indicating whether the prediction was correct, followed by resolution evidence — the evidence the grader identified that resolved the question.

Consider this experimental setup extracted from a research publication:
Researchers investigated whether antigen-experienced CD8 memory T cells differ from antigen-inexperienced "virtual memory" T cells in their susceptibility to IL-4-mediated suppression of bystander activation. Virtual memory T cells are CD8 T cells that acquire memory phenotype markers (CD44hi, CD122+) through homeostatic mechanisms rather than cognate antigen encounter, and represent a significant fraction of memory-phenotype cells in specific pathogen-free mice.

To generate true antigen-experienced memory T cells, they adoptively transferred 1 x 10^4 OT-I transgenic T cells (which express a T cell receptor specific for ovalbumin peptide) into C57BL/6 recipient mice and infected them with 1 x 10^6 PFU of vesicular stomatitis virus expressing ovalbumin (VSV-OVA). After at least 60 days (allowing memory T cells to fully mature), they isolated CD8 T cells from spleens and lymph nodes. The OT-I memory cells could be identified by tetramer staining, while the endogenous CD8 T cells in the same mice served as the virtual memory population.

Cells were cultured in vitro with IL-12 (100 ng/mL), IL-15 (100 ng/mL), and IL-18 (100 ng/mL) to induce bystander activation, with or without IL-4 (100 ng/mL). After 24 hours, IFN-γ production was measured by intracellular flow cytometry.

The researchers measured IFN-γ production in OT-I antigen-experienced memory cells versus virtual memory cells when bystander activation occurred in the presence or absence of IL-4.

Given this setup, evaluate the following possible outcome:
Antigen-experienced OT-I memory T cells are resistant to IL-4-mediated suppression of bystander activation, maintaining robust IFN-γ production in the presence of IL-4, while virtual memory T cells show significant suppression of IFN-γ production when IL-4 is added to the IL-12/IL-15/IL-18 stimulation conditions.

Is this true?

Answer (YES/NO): NO